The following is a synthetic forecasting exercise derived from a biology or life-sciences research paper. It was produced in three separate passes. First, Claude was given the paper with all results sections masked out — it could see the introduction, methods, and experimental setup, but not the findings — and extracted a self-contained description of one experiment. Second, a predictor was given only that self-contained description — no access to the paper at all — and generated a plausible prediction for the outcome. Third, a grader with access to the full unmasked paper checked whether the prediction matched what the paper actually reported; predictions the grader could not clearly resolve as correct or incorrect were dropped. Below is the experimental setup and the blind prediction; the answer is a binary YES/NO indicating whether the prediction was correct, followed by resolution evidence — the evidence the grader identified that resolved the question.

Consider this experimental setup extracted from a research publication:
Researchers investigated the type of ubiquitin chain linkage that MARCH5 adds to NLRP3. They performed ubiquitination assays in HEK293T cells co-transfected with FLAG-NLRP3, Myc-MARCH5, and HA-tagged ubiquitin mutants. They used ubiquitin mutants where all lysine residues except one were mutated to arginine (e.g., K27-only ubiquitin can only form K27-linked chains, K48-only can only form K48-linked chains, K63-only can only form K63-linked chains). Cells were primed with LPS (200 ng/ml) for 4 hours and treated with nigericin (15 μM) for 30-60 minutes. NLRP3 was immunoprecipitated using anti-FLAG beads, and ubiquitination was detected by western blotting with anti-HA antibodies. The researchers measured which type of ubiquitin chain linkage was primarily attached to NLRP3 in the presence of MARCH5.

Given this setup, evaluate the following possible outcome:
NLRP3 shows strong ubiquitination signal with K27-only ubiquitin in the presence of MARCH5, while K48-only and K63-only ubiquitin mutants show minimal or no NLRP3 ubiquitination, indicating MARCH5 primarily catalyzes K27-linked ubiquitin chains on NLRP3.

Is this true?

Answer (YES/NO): YES